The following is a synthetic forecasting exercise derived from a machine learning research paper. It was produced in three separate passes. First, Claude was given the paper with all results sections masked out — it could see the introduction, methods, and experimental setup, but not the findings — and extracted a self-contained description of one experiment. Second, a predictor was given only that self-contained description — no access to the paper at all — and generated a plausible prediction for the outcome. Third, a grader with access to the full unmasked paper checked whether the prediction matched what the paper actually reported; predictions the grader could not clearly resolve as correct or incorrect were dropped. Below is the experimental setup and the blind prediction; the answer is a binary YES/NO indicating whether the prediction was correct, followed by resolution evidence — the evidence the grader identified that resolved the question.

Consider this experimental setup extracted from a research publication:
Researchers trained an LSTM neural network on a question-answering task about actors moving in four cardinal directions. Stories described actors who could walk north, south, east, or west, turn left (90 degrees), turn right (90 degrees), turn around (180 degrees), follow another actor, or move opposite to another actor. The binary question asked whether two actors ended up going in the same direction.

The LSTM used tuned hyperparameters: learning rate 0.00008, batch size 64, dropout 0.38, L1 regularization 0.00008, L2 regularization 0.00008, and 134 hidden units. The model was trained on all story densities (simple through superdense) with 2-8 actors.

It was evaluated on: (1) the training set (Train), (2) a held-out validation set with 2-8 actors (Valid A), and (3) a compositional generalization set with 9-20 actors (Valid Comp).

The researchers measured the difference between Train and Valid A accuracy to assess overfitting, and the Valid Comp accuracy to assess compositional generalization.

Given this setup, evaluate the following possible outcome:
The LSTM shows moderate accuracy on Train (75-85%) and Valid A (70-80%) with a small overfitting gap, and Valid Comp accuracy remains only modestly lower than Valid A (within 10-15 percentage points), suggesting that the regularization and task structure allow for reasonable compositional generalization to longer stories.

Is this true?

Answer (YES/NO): NO